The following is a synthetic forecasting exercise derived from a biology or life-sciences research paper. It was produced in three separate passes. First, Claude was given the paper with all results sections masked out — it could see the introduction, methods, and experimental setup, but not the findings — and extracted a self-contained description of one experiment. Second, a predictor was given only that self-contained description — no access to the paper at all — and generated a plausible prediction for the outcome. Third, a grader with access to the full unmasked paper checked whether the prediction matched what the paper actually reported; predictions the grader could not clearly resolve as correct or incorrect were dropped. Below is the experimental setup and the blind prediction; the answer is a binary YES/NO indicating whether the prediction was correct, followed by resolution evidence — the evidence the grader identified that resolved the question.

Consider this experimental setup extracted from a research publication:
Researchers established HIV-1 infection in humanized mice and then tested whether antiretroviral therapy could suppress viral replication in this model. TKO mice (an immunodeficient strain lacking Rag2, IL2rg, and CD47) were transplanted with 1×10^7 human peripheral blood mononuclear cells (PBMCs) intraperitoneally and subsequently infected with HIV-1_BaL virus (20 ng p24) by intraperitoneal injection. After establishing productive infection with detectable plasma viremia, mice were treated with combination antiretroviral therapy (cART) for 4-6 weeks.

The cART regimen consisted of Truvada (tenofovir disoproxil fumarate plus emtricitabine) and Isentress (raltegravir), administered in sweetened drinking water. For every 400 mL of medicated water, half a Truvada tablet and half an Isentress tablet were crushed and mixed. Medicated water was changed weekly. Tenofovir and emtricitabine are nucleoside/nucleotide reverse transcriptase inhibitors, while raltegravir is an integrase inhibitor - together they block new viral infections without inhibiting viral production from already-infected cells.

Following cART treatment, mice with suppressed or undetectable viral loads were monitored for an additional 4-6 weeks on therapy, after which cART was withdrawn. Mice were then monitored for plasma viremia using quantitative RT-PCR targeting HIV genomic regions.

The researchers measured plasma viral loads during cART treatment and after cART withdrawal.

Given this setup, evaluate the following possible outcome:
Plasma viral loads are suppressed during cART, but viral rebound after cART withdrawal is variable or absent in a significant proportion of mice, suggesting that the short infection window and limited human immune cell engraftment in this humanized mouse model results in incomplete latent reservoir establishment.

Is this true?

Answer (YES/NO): NO